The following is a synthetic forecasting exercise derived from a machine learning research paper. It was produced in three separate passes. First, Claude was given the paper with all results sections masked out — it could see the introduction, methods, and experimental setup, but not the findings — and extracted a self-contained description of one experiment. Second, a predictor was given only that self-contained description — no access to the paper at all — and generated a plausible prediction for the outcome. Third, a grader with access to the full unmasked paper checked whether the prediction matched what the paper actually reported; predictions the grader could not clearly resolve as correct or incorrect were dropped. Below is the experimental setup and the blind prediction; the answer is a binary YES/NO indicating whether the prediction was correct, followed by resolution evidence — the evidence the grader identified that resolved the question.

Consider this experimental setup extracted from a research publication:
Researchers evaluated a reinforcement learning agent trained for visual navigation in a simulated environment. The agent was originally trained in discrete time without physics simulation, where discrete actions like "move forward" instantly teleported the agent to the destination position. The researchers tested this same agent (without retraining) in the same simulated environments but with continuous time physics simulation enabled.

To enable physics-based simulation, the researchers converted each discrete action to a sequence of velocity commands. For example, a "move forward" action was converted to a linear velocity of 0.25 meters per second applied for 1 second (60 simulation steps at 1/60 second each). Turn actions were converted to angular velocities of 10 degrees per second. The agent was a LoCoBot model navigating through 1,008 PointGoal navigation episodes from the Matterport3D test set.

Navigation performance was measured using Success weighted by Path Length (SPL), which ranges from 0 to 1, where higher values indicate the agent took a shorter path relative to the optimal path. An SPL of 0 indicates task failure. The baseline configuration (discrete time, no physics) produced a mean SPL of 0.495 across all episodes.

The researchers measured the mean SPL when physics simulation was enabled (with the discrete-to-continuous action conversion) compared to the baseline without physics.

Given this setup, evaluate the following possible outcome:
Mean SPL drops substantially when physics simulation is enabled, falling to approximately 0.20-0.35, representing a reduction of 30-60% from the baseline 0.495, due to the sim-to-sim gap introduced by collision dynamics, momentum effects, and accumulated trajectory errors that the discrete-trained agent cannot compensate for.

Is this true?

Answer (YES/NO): NO